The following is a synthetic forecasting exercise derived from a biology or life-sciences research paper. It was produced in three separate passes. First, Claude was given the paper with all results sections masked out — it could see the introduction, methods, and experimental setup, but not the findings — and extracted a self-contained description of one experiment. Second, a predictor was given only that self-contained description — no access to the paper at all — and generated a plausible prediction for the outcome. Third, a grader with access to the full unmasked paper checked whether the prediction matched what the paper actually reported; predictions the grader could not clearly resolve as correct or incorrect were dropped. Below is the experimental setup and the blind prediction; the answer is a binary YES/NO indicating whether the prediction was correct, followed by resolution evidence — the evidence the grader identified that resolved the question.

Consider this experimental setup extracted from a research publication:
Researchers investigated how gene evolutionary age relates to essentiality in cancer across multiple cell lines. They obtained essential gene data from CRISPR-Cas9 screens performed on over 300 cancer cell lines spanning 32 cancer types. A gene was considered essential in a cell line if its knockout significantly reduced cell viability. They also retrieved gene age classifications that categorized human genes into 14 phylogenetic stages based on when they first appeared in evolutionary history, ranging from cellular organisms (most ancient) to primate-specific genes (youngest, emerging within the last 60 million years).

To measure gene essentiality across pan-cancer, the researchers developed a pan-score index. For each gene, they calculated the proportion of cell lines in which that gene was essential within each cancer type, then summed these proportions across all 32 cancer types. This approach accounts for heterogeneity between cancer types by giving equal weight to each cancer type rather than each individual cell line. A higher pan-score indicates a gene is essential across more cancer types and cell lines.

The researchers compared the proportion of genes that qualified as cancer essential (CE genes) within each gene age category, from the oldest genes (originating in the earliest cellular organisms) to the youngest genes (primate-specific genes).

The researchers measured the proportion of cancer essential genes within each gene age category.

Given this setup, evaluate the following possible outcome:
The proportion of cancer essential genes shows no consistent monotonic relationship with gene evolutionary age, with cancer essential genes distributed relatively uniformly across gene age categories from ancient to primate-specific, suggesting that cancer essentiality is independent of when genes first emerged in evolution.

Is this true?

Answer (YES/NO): NO